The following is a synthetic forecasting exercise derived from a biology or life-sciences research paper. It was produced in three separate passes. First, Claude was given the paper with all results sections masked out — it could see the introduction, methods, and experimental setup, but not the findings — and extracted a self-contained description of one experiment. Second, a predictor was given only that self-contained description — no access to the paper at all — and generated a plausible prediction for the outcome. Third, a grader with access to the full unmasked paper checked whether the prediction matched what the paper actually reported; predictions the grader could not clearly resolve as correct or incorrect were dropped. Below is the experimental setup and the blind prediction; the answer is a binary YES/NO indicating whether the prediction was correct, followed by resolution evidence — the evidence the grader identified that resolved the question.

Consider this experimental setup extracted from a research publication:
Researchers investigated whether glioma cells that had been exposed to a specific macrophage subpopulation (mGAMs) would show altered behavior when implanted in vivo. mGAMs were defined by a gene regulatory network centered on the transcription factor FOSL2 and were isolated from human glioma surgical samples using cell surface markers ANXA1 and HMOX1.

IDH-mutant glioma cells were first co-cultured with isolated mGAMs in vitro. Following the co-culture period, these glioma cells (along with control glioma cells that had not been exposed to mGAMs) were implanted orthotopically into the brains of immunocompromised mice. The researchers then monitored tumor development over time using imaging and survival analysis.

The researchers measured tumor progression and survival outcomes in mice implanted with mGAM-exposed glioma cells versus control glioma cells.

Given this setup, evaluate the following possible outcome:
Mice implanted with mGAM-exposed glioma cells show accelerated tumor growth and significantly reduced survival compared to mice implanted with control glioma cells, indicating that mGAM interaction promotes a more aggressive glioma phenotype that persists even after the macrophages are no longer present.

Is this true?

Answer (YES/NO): YES